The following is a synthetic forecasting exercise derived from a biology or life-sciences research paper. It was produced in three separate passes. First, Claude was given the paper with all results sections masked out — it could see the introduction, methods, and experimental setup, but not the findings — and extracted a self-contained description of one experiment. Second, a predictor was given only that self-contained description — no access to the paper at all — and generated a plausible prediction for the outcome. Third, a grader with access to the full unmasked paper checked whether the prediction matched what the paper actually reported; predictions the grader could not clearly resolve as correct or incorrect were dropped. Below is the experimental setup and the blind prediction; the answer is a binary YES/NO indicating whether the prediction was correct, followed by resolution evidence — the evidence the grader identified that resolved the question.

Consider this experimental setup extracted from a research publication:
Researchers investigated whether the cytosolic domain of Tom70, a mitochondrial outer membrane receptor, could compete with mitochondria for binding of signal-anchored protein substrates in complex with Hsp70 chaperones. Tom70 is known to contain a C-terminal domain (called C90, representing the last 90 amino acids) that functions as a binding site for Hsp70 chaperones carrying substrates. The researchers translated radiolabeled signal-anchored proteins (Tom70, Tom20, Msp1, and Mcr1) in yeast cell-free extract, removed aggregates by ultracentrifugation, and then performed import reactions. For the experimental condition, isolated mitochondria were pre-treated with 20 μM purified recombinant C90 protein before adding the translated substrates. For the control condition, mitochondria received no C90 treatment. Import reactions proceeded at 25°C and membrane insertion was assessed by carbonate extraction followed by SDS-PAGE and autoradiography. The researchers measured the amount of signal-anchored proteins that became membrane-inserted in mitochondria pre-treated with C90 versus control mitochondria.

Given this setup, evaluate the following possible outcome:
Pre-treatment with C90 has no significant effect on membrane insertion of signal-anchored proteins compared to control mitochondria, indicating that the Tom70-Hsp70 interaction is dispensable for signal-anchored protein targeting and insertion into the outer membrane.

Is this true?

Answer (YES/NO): NO